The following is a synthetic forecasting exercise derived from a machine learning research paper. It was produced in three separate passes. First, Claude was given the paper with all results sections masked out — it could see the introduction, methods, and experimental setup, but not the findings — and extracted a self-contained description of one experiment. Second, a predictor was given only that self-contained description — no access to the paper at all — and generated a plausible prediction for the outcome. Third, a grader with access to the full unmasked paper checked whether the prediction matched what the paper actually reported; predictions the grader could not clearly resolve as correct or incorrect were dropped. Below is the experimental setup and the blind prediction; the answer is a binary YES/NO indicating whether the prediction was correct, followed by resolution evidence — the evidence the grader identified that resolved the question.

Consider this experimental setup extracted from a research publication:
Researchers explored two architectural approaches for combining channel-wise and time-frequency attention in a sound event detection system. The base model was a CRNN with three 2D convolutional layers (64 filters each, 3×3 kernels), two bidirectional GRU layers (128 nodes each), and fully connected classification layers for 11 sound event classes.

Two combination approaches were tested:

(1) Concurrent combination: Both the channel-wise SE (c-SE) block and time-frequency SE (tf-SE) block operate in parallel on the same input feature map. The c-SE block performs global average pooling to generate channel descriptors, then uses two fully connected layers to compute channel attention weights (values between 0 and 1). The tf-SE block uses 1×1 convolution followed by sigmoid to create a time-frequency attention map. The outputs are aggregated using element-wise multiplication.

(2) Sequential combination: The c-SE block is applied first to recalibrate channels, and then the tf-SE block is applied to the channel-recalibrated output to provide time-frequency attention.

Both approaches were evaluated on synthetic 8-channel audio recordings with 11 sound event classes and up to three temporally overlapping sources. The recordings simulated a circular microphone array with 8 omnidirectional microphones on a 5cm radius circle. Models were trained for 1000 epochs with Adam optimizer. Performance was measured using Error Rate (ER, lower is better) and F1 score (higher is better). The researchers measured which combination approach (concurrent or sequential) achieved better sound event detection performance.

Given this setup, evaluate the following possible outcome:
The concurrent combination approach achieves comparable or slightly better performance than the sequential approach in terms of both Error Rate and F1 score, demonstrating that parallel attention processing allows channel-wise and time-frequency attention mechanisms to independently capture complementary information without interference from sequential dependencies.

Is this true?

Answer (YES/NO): NO